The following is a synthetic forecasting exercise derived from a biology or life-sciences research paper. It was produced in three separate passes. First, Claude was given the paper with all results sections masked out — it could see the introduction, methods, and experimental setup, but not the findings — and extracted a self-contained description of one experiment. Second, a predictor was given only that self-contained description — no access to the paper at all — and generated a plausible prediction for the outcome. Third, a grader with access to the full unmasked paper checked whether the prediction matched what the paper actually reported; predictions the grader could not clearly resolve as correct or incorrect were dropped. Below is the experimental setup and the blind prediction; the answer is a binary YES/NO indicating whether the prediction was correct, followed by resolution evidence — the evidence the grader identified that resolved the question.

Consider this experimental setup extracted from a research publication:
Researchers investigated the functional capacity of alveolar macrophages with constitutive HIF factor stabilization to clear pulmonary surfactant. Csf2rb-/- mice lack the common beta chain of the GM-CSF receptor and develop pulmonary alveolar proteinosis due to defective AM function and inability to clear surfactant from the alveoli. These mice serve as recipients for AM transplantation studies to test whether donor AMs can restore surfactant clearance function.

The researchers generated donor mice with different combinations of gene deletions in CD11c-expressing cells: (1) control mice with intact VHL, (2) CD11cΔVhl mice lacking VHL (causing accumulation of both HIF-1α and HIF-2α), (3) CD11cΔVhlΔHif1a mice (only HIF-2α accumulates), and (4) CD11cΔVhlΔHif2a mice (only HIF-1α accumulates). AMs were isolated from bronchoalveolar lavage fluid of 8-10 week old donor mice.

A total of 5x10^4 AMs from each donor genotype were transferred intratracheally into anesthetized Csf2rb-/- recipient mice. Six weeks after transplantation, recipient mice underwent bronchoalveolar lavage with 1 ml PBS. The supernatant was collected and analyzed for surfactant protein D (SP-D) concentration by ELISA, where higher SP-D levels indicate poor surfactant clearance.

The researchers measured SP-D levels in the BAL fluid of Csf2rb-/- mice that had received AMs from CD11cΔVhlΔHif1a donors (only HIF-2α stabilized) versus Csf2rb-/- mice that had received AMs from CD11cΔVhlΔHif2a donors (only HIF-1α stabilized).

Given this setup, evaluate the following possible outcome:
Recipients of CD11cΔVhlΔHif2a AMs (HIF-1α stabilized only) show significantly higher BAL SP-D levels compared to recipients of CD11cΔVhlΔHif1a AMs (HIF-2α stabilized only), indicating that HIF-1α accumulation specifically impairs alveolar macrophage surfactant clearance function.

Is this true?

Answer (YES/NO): NO